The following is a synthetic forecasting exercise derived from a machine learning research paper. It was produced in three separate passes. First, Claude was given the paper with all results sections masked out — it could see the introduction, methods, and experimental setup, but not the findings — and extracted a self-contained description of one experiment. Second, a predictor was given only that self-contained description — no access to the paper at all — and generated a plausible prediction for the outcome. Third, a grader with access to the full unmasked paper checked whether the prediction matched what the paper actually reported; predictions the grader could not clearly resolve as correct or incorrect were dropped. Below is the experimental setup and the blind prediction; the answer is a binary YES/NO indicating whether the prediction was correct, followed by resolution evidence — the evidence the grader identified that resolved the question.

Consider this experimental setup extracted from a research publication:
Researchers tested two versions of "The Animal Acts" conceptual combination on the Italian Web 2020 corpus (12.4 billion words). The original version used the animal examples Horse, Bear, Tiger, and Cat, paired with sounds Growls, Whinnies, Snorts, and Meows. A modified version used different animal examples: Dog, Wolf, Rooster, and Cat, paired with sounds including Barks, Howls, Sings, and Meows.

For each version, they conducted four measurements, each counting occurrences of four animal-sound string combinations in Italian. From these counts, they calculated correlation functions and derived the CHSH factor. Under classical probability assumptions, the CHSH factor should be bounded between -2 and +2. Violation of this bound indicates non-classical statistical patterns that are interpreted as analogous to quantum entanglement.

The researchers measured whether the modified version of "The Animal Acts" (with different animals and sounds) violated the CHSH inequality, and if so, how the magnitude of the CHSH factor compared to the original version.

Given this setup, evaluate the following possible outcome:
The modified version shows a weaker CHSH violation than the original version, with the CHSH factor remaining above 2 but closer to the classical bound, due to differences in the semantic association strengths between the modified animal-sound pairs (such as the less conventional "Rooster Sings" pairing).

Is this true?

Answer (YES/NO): NO